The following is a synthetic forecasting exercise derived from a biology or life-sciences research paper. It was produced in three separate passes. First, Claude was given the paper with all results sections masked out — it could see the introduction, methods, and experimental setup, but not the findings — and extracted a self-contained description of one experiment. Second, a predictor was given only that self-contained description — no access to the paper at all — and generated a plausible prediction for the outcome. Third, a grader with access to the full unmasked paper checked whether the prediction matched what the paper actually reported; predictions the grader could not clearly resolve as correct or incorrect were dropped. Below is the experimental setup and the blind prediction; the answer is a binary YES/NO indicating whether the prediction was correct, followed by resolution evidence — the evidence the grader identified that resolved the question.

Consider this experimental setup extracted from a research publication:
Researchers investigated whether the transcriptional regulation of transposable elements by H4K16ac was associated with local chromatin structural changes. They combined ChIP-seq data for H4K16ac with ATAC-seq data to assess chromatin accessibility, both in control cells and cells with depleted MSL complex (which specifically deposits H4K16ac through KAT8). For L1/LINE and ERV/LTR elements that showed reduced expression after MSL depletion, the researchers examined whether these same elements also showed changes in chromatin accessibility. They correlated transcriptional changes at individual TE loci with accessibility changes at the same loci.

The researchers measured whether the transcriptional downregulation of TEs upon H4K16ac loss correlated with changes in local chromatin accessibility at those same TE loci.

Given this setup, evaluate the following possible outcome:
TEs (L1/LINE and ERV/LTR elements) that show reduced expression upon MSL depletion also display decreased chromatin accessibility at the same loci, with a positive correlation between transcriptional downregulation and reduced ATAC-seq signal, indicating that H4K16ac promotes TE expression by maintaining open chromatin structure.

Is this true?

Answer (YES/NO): YES